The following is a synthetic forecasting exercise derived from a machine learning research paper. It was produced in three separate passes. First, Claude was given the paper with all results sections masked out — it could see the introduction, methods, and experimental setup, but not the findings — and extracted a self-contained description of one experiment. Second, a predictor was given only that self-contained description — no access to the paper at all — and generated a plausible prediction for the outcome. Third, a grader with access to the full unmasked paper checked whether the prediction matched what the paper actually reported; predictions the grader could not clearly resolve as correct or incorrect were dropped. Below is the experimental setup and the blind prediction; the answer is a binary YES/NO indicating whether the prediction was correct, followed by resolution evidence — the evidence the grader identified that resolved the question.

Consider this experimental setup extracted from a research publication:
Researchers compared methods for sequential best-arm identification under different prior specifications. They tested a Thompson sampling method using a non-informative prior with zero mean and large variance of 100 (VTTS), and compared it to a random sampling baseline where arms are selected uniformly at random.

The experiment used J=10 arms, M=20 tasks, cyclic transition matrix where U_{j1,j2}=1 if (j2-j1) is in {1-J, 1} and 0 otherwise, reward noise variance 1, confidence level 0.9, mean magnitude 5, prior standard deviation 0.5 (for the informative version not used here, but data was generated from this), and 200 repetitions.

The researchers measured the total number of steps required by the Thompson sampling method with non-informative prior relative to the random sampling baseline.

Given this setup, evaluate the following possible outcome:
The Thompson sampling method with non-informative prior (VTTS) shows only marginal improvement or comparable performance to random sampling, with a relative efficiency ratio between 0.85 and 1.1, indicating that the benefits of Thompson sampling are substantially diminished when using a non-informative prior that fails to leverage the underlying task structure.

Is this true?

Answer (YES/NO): NO